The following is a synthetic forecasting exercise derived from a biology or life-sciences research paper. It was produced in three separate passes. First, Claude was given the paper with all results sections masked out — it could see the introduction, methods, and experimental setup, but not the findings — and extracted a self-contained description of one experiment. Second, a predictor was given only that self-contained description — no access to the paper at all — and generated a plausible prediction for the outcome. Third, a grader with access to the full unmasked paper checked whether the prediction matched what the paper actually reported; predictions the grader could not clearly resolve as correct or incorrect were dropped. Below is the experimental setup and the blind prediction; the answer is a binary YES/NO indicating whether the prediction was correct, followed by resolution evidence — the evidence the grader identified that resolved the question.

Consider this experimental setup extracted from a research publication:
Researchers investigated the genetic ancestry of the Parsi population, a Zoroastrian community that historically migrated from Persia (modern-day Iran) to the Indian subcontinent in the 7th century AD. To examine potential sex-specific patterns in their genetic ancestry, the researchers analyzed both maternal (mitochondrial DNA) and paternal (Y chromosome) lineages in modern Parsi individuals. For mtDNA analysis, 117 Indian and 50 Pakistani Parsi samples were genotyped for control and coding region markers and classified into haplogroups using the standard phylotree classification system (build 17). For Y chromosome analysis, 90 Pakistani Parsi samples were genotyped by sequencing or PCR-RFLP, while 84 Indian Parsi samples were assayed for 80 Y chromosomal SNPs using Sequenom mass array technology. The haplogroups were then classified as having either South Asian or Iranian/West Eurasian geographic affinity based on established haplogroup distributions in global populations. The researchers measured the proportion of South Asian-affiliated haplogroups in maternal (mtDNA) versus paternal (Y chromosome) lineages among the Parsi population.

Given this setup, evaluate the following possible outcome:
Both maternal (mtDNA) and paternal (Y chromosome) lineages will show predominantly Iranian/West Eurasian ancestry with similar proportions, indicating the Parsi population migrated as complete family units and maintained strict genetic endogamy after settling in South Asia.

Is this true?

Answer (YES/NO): NO